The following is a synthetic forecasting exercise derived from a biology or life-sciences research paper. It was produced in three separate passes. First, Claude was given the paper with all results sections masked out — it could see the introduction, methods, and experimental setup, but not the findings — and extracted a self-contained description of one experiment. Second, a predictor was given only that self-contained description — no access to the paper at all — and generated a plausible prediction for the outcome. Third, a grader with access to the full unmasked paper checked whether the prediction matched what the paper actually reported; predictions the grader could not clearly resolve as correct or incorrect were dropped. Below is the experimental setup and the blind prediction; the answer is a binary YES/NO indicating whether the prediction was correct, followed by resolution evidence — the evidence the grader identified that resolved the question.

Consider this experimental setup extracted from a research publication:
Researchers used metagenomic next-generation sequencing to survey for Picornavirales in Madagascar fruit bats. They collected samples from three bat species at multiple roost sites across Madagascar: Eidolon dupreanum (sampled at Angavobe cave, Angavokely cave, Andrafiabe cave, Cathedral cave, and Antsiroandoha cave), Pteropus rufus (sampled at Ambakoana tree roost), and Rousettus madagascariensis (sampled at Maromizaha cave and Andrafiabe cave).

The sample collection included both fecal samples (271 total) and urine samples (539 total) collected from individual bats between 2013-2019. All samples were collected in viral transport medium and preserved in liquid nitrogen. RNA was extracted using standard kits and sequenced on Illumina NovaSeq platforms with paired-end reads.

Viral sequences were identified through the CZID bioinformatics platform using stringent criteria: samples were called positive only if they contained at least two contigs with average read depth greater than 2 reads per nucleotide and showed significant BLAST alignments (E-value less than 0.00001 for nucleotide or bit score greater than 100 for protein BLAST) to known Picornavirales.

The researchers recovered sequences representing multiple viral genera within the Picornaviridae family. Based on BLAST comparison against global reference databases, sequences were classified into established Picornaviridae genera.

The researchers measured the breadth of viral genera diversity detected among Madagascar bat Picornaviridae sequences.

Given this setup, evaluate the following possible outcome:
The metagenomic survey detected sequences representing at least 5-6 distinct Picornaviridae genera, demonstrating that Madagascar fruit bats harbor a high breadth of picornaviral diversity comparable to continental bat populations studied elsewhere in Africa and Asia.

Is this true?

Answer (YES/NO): YES